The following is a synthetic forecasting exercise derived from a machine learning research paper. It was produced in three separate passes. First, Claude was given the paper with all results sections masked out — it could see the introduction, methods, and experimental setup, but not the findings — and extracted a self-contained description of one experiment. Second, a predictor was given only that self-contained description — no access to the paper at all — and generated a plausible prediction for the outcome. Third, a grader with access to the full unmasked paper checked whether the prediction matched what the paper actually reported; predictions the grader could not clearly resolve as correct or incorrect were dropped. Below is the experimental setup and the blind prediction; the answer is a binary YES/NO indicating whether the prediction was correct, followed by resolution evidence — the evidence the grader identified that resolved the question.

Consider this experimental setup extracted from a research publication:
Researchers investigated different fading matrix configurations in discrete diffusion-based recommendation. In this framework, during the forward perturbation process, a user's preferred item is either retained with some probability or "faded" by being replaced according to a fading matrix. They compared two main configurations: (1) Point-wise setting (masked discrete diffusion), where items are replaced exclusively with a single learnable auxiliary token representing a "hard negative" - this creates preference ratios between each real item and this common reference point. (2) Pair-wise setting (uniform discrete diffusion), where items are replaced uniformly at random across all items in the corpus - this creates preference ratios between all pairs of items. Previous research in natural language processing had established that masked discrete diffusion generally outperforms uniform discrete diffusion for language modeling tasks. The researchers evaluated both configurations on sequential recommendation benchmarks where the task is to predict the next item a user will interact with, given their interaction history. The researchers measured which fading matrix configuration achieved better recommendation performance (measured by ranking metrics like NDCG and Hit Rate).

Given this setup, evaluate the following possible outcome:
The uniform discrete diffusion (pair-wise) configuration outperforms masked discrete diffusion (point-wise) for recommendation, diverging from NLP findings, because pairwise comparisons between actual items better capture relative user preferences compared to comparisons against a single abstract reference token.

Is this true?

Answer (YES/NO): YES